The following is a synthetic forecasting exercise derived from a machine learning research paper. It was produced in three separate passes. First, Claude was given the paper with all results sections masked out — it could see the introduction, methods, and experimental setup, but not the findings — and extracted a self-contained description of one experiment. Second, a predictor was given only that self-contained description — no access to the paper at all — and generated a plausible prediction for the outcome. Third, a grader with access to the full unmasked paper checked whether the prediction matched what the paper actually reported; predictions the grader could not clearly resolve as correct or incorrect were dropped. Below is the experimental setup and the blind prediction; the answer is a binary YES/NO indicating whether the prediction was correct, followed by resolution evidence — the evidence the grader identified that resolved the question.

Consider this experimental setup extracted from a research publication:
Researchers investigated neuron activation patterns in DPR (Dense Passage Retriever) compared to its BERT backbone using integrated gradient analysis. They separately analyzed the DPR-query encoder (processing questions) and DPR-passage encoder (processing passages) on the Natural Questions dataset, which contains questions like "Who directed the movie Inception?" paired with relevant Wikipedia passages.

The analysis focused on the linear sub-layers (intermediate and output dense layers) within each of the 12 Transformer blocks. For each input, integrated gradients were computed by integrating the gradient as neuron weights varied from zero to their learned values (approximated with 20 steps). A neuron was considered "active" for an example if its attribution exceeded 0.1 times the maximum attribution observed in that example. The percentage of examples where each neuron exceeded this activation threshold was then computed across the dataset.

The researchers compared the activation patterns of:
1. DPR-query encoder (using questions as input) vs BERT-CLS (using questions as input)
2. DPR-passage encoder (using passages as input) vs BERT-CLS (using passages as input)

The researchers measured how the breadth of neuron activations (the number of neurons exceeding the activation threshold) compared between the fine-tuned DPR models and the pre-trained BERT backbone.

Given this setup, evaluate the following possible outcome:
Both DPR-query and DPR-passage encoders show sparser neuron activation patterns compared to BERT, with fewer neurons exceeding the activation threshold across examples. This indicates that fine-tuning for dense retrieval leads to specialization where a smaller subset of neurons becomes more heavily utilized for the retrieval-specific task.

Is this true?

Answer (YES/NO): NO